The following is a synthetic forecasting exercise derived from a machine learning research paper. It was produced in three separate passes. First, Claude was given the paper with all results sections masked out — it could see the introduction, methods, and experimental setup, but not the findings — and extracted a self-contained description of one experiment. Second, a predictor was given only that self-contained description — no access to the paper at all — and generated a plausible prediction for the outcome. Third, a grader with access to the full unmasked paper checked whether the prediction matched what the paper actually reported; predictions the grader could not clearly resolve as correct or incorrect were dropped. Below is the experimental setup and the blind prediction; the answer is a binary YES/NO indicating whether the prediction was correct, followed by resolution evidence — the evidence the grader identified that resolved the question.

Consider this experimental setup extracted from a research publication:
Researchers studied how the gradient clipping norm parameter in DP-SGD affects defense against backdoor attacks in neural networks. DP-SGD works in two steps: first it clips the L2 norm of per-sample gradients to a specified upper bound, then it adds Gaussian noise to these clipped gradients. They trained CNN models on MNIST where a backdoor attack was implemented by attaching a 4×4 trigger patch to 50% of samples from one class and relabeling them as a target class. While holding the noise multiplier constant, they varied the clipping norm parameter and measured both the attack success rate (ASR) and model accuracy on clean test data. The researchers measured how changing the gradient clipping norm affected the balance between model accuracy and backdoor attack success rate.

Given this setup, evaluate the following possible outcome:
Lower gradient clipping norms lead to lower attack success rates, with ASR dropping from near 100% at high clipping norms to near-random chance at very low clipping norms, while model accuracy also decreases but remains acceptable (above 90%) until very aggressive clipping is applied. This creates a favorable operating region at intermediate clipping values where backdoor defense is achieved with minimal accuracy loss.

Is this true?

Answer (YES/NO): NO